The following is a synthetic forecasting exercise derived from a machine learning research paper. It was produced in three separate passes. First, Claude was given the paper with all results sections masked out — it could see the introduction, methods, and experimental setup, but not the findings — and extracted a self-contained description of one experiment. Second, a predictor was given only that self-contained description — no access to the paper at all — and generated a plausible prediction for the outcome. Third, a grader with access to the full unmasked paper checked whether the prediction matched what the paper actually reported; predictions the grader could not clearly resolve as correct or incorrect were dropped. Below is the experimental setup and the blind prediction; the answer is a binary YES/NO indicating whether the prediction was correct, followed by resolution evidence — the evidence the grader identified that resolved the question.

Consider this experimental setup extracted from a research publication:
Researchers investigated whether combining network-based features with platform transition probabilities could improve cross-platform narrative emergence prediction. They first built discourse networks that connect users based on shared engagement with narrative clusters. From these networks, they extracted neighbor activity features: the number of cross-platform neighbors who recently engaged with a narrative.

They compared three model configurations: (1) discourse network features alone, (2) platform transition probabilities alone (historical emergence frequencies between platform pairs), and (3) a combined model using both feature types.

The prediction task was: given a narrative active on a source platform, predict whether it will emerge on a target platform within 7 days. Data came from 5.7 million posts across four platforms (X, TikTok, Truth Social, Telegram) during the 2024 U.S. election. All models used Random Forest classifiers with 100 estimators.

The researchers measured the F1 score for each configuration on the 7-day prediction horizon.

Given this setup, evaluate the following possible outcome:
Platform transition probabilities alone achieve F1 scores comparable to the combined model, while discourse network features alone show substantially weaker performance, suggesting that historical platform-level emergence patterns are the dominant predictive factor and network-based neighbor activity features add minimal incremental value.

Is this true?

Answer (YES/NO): NO